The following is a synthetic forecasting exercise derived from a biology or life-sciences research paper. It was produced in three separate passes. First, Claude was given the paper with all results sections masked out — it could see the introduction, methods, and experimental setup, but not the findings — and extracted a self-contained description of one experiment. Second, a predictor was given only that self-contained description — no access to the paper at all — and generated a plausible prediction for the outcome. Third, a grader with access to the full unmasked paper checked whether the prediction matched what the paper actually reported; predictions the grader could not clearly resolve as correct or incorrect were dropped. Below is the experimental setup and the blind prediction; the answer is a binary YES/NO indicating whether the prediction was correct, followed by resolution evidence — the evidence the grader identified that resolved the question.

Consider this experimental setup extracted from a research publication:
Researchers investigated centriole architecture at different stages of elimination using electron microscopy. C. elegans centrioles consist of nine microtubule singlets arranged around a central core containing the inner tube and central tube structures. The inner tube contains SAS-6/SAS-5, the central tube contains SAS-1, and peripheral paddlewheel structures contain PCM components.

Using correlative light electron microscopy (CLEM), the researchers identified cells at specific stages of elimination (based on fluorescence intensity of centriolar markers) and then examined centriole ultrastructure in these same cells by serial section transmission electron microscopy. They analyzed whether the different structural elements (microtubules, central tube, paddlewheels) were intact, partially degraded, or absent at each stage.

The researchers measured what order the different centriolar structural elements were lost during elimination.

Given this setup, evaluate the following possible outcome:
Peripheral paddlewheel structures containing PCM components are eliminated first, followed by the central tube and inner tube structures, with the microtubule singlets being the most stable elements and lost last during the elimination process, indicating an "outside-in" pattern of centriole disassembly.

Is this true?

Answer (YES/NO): NO